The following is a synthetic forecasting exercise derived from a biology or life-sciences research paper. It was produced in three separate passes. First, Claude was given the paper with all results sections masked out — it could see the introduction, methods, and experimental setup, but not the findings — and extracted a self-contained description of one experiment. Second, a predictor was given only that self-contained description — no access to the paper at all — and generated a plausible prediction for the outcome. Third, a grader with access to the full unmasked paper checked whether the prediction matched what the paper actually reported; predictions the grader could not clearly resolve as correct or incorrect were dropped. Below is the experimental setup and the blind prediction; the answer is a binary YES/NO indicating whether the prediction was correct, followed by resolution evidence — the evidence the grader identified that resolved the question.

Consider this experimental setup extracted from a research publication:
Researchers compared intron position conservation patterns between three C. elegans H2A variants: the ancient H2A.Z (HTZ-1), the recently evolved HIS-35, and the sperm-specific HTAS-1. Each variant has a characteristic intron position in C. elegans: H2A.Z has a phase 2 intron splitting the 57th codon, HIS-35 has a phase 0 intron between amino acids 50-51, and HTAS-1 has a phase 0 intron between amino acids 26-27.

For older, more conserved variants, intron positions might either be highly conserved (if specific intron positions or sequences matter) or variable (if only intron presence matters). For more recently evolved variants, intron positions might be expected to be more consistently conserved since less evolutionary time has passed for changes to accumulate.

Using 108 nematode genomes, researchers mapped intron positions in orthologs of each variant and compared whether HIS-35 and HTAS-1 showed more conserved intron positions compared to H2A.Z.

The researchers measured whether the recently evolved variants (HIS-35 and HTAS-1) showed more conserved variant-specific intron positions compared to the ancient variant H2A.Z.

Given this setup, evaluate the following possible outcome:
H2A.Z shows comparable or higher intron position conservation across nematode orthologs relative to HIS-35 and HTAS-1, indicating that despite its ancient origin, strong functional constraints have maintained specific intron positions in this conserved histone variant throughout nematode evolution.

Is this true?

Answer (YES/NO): NO